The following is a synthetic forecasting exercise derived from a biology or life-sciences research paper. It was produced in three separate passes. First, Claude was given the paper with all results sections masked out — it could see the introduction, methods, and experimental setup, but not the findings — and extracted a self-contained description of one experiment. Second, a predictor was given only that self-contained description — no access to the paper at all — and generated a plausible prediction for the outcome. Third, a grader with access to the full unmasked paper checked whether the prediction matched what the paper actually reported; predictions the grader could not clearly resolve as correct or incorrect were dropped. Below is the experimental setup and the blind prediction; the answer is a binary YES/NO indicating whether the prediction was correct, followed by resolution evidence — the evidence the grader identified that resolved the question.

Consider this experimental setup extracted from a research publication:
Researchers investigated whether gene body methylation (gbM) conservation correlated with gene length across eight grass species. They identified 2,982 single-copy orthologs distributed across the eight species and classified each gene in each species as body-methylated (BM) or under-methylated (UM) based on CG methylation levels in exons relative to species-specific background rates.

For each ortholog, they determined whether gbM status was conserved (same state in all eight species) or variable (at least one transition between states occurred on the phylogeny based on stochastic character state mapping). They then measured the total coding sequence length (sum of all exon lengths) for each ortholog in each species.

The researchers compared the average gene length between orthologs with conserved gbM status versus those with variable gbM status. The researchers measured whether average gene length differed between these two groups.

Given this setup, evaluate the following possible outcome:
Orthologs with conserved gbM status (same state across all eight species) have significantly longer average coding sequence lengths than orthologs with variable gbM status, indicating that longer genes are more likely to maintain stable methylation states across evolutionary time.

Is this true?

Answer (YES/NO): YES